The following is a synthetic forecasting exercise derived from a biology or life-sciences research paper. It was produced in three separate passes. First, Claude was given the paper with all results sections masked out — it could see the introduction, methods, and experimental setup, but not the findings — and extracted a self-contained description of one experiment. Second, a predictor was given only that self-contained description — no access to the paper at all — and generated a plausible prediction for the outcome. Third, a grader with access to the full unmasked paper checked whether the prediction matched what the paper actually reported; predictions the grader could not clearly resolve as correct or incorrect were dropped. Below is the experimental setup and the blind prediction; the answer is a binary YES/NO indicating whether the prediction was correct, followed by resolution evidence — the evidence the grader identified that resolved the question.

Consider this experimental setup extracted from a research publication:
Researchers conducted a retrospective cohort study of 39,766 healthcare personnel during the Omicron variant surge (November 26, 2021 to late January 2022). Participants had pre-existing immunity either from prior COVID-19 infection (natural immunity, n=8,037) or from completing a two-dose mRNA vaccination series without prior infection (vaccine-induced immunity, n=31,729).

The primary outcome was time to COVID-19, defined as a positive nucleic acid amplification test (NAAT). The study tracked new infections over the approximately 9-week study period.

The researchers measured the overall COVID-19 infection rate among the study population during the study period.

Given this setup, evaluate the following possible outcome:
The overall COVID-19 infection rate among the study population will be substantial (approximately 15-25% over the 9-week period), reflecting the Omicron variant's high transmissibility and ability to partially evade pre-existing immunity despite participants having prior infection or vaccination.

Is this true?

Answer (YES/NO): YES